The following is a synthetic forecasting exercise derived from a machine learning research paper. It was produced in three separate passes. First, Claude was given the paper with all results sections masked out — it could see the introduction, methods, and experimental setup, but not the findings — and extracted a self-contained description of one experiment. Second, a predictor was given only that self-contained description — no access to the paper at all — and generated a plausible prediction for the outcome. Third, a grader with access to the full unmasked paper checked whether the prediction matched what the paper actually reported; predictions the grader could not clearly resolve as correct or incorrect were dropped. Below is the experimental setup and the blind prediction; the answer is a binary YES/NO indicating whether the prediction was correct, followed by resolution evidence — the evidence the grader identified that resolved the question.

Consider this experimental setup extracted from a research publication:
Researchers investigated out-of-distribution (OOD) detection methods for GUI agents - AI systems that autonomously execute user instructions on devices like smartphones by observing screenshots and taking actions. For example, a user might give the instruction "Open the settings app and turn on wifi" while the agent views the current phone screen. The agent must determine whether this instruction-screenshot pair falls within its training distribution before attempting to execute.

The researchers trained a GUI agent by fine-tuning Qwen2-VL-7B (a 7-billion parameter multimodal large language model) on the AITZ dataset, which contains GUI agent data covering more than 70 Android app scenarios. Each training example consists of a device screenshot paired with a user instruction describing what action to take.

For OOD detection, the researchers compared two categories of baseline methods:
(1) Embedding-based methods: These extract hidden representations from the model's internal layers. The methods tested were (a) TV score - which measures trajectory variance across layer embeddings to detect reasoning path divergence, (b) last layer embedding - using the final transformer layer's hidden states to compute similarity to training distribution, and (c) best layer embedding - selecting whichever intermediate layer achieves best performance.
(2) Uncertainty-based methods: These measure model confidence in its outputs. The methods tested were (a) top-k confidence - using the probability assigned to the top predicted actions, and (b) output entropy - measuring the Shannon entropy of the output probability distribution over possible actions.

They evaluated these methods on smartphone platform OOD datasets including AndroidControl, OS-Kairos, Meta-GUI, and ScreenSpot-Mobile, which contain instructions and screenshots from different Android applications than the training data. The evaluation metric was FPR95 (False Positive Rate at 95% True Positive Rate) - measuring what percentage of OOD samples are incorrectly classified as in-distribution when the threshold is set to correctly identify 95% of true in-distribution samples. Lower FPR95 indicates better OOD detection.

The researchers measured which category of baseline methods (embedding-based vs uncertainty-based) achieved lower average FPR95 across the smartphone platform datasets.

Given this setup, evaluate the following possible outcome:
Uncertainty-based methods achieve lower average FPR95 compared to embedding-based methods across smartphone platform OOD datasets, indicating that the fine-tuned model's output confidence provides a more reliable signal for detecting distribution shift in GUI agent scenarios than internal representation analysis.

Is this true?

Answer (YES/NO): NO